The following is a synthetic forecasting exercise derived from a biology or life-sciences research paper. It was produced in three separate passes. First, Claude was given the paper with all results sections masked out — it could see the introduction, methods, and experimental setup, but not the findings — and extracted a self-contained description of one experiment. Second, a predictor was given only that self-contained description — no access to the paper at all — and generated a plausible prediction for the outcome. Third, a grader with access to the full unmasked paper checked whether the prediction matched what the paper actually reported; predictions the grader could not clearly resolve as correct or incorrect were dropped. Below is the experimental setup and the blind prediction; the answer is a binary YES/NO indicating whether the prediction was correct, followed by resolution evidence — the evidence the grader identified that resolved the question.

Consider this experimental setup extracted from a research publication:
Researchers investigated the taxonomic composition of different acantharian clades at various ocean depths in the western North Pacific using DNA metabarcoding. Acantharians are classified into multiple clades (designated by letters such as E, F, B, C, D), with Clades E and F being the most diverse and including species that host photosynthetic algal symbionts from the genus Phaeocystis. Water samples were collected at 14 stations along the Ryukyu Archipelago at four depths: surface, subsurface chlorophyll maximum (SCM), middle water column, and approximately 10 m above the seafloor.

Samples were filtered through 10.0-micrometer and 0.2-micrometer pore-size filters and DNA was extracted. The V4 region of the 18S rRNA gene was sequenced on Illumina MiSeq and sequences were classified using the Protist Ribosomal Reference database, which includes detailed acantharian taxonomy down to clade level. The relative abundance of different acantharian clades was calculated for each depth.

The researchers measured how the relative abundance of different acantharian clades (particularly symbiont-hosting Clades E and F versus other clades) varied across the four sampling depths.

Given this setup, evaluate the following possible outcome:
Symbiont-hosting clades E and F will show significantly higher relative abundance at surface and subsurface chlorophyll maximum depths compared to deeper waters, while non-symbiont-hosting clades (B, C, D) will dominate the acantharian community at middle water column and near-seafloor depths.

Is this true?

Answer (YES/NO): NO